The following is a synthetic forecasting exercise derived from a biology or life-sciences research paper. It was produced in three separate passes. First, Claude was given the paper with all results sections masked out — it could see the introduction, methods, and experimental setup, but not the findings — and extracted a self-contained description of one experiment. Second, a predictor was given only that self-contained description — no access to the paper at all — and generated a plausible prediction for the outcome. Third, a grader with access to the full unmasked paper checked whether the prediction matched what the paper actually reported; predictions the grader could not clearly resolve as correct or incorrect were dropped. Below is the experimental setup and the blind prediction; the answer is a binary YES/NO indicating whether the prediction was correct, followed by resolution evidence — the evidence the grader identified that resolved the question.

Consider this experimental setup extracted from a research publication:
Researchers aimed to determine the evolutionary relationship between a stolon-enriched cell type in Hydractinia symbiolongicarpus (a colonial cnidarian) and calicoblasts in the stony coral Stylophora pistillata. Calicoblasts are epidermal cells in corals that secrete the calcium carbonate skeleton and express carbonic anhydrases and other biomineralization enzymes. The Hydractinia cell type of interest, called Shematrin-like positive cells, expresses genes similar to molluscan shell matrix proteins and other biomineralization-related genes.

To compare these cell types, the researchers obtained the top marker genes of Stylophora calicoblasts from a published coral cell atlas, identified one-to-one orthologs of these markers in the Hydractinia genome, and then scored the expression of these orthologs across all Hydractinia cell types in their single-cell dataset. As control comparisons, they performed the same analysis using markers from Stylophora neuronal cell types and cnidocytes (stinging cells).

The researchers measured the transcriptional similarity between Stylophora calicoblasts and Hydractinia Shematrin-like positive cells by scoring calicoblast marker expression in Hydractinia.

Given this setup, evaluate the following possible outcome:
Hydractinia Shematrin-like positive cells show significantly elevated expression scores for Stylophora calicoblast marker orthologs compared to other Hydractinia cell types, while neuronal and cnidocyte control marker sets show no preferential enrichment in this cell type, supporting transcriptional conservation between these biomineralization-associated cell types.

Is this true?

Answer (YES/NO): NO